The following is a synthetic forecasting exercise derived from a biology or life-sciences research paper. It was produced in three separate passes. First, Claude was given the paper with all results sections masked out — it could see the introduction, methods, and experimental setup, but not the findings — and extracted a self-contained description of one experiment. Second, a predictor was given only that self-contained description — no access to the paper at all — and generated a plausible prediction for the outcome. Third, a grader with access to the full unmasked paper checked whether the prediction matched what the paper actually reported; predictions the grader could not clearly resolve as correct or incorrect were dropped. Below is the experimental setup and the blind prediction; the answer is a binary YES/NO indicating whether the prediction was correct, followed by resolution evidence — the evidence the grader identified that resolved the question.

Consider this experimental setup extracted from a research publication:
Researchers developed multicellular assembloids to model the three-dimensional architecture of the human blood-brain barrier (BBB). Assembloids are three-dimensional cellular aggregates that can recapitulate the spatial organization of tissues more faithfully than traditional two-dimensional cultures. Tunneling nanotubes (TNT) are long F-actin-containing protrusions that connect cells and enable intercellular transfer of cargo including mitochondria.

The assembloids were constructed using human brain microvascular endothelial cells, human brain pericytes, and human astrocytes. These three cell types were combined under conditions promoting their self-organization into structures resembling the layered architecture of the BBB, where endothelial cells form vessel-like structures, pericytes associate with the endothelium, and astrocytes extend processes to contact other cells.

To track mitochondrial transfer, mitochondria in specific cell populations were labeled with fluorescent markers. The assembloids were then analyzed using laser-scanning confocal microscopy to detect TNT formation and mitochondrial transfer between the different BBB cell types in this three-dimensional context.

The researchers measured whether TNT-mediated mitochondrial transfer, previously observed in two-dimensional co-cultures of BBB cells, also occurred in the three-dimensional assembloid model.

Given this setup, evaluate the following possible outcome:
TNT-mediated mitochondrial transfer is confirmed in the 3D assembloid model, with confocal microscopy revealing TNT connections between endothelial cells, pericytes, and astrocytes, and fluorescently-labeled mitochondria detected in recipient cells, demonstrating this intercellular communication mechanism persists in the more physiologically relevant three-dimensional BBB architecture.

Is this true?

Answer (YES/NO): NO